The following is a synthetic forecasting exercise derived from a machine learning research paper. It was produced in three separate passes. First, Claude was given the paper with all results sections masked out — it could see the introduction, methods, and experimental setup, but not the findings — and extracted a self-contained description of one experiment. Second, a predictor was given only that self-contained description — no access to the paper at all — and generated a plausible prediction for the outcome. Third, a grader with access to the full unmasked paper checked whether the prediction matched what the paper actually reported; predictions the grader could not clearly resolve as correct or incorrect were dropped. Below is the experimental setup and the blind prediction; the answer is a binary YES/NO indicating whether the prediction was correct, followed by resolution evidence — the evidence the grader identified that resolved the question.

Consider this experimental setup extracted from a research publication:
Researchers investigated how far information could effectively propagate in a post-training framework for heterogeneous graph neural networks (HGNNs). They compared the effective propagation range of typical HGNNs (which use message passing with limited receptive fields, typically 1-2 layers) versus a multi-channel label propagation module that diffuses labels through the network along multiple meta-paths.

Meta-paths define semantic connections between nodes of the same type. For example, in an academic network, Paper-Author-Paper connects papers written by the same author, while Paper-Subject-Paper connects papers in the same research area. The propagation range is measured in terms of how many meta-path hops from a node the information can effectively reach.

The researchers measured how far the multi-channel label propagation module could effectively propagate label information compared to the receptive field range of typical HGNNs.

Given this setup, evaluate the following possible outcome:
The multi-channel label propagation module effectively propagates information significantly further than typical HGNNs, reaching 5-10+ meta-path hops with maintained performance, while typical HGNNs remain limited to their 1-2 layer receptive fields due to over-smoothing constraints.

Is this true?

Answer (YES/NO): YES